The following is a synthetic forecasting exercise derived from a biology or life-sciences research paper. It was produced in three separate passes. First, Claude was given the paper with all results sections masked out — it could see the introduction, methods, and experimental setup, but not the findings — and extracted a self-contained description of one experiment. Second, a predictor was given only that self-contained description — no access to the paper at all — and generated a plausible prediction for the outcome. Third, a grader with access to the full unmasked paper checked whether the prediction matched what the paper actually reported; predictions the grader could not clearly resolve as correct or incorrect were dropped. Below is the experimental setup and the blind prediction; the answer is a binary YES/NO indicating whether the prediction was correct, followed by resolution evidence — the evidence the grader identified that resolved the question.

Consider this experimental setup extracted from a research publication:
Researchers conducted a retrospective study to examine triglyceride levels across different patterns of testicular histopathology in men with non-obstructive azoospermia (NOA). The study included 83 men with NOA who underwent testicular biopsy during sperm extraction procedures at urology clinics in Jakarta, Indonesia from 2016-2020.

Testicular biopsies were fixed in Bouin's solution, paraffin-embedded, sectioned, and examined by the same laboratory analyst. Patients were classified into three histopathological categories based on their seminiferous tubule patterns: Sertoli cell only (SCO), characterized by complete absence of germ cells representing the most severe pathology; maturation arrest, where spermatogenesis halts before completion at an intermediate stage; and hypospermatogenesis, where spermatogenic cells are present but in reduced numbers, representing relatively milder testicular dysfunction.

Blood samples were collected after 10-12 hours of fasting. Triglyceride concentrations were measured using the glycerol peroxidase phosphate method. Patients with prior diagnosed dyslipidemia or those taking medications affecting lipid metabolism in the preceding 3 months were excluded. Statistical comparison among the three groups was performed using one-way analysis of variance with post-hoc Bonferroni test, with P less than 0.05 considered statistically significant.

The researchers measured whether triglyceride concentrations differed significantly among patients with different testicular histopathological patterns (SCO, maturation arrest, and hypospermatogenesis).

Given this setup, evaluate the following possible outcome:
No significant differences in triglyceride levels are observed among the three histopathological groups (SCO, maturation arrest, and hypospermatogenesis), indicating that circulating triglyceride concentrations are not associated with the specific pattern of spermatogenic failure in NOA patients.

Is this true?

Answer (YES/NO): NO